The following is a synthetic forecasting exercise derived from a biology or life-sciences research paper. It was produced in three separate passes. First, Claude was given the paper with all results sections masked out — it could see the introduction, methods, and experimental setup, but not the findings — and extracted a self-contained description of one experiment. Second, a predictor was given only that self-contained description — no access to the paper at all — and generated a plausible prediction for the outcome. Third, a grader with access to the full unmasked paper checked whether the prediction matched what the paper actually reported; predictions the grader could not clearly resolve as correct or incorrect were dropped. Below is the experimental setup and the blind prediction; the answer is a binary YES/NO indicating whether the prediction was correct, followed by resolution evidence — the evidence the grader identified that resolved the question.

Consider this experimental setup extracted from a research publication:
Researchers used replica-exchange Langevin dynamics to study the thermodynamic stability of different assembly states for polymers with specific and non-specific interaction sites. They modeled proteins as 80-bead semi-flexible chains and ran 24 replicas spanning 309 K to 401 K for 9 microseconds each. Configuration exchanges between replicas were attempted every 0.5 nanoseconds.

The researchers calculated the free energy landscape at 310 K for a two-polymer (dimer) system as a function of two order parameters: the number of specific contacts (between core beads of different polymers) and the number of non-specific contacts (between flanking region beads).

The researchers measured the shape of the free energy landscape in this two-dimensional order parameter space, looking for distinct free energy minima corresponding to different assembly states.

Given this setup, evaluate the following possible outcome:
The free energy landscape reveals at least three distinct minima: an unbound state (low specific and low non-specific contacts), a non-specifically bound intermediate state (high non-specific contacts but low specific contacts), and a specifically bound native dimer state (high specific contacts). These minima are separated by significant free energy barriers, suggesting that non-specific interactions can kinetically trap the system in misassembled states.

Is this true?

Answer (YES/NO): NO